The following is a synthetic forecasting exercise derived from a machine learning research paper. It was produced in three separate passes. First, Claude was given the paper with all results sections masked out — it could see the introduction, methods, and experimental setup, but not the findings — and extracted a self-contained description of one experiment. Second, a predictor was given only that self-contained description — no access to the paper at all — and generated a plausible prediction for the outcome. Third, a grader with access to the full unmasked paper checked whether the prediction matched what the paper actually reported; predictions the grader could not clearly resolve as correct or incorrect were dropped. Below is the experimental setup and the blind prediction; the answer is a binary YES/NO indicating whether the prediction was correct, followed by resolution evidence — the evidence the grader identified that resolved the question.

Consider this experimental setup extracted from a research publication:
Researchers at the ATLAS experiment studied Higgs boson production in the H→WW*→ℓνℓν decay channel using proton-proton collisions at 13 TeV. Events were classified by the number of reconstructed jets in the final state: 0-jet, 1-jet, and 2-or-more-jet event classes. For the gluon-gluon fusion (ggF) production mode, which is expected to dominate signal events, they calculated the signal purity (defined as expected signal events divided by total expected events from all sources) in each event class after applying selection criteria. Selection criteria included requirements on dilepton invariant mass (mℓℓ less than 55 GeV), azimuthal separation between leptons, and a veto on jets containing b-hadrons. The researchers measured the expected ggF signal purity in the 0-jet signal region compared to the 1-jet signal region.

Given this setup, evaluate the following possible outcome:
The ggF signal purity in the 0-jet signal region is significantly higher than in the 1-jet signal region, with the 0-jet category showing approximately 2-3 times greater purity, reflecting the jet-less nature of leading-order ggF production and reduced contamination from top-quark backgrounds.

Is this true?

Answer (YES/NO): NO